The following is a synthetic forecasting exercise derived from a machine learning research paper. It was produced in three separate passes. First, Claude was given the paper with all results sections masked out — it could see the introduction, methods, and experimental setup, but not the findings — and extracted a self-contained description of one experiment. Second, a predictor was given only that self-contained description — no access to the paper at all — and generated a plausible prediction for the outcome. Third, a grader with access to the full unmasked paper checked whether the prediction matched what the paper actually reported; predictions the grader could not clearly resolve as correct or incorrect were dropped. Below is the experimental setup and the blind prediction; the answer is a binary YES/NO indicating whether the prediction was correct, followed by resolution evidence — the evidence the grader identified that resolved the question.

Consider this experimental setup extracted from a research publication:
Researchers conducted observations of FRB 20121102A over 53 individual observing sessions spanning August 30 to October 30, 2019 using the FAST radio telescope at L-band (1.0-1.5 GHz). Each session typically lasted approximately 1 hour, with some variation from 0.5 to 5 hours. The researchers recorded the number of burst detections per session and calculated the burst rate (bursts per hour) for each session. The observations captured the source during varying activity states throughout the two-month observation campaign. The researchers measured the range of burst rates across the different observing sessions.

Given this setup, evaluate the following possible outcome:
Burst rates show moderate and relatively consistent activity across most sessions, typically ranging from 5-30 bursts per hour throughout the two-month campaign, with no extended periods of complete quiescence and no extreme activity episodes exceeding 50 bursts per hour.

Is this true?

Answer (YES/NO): NO